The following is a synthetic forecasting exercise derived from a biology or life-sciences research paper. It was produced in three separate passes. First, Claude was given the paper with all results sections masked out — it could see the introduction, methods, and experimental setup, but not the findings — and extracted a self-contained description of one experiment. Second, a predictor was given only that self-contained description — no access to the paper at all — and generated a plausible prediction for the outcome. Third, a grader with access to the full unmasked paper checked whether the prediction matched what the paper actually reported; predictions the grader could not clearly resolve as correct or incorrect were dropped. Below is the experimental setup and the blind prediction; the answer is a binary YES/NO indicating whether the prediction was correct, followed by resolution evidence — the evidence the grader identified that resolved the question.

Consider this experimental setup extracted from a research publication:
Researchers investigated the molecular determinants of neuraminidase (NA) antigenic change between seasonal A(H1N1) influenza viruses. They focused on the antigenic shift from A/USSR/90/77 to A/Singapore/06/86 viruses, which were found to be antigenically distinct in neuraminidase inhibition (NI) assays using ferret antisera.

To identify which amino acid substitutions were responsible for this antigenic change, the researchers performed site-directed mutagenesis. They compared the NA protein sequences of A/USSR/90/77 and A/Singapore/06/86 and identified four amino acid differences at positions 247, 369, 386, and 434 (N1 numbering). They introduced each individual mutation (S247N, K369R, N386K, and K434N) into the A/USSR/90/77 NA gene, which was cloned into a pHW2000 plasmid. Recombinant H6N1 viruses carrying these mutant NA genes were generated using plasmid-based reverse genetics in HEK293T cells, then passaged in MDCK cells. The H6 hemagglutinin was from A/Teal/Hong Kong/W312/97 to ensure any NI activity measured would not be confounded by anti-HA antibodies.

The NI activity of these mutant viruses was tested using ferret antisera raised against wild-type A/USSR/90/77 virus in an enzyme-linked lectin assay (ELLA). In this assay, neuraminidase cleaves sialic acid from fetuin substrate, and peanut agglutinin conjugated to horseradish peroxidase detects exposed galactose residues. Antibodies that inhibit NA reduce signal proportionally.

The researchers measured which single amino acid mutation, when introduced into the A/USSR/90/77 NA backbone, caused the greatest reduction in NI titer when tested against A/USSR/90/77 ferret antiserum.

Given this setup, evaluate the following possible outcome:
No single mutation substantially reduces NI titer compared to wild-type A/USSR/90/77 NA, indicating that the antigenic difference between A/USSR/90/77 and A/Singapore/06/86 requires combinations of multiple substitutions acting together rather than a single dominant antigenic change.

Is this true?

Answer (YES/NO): NO